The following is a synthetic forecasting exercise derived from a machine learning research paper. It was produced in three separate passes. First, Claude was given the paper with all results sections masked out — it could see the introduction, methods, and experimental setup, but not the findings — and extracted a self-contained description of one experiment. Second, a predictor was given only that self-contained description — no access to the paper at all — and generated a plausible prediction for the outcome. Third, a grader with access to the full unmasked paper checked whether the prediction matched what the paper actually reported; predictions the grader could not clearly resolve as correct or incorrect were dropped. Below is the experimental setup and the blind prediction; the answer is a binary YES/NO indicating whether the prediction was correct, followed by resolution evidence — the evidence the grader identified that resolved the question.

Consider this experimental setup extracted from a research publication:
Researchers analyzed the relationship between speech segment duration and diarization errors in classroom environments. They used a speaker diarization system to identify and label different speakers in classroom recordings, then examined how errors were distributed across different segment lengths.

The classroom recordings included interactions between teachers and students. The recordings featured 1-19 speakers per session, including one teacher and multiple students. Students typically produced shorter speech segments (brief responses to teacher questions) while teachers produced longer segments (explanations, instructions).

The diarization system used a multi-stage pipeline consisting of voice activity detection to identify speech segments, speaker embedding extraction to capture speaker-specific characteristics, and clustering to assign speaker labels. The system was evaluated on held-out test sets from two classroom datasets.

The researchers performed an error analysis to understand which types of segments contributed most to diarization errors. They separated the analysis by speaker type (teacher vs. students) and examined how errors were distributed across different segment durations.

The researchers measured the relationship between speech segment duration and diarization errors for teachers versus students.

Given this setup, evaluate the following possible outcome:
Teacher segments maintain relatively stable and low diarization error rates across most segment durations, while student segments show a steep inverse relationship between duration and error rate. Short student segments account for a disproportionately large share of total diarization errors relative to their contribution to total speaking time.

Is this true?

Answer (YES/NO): NO